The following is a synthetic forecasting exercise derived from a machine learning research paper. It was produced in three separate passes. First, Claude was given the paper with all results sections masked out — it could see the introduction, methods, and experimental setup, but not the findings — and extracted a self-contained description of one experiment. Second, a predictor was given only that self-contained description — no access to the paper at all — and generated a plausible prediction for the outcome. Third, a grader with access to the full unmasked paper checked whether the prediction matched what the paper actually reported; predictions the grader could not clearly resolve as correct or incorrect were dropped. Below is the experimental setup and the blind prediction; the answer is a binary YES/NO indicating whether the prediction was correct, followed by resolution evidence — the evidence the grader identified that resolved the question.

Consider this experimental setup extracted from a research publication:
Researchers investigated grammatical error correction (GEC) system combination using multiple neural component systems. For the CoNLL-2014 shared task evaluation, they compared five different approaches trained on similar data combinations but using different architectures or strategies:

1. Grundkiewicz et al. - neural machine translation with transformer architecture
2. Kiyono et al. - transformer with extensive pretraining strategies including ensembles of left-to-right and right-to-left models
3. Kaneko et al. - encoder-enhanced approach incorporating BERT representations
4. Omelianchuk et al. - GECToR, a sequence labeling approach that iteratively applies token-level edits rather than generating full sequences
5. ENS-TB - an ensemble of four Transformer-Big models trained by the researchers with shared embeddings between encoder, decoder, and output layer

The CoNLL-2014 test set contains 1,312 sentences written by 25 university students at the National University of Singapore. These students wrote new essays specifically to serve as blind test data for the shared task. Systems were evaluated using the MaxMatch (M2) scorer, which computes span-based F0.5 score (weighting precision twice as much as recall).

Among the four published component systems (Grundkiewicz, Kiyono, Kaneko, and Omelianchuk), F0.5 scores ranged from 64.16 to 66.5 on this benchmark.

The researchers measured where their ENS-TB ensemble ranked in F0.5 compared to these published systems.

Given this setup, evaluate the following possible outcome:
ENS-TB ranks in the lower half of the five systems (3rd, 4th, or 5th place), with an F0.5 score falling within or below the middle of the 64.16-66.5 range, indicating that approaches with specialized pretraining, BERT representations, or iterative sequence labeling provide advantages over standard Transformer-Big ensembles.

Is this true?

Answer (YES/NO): YES